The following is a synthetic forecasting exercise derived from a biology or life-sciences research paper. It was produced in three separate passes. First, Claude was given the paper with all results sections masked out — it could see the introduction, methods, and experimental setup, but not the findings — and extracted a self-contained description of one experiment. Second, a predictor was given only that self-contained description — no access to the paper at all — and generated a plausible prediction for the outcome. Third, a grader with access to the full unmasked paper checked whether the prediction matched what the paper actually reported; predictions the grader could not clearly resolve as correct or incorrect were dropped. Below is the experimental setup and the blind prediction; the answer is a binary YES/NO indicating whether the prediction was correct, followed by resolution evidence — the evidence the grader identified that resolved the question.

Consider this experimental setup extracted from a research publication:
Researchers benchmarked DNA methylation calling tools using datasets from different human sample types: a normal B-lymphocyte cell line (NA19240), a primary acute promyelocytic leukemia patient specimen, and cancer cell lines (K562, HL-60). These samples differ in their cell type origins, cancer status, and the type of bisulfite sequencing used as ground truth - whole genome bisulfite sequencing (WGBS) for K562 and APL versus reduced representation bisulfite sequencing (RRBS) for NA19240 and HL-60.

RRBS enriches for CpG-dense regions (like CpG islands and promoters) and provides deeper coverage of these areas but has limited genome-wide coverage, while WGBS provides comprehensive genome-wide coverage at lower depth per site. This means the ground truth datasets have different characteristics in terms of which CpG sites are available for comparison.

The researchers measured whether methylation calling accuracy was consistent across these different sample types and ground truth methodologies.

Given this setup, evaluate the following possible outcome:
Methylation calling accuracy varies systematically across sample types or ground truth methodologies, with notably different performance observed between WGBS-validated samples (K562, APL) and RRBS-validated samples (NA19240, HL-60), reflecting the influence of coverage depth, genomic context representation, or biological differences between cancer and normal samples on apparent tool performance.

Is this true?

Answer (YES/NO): NO